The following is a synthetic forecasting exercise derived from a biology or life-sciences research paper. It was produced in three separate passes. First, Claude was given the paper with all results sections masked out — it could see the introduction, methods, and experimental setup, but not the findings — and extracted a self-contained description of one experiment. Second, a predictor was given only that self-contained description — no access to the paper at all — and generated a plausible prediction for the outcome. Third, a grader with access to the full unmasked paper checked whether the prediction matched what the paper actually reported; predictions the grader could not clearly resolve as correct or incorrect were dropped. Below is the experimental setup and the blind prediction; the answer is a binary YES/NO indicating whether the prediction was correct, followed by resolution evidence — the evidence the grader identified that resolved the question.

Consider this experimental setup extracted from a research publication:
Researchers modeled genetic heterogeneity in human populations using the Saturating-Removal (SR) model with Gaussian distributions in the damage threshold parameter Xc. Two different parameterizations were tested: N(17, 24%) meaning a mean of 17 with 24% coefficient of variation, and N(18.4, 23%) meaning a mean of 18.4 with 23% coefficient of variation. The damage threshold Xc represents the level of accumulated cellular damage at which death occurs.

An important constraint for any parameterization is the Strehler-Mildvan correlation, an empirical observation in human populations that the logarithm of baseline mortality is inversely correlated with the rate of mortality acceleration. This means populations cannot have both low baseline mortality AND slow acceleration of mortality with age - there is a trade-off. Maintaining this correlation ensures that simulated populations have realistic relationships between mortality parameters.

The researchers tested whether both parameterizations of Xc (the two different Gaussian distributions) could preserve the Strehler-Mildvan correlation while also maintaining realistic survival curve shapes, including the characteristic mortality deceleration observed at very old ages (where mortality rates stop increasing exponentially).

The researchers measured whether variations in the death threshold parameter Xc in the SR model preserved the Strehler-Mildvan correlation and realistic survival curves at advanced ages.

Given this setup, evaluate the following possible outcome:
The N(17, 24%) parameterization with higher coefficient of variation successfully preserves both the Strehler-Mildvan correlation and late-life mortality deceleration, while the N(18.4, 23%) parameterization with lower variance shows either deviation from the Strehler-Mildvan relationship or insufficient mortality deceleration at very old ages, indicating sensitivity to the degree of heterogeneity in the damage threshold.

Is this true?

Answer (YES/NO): NO